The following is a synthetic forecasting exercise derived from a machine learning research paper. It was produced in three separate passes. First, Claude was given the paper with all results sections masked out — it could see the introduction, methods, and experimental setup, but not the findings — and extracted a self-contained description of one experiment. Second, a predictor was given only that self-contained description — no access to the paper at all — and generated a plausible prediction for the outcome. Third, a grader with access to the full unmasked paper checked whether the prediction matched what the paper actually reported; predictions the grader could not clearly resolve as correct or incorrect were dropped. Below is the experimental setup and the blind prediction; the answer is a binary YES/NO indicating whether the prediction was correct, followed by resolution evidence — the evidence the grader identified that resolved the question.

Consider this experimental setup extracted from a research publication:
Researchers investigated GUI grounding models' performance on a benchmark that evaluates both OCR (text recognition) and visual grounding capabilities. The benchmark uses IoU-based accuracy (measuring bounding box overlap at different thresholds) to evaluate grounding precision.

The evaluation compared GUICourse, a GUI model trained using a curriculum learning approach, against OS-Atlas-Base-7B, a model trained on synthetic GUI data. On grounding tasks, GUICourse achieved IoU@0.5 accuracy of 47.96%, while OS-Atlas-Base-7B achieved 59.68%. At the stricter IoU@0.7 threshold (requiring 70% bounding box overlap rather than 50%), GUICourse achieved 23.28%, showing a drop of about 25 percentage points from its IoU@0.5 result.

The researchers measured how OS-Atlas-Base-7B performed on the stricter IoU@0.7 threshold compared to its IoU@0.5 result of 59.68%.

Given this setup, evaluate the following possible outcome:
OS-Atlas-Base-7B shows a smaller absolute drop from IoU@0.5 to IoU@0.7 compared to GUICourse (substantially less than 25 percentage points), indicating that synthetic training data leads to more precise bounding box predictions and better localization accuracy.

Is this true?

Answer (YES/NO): YES